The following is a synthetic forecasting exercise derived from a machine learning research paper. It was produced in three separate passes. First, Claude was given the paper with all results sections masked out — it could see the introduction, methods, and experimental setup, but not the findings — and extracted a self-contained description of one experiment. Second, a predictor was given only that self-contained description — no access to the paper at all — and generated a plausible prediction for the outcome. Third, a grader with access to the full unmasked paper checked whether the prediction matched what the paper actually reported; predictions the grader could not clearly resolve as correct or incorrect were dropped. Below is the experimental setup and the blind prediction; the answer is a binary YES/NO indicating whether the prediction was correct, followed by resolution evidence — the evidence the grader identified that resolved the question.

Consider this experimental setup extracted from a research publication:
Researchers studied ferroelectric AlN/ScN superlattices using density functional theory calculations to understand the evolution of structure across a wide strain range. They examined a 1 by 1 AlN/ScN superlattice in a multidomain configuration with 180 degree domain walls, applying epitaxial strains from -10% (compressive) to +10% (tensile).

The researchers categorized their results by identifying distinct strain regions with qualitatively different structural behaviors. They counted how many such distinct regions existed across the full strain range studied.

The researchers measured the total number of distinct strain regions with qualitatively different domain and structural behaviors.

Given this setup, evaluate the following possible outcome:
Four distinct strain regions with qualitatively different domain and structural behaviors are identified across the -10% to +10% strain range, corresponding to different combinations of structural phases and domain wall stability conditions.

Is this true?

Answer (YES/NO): NO